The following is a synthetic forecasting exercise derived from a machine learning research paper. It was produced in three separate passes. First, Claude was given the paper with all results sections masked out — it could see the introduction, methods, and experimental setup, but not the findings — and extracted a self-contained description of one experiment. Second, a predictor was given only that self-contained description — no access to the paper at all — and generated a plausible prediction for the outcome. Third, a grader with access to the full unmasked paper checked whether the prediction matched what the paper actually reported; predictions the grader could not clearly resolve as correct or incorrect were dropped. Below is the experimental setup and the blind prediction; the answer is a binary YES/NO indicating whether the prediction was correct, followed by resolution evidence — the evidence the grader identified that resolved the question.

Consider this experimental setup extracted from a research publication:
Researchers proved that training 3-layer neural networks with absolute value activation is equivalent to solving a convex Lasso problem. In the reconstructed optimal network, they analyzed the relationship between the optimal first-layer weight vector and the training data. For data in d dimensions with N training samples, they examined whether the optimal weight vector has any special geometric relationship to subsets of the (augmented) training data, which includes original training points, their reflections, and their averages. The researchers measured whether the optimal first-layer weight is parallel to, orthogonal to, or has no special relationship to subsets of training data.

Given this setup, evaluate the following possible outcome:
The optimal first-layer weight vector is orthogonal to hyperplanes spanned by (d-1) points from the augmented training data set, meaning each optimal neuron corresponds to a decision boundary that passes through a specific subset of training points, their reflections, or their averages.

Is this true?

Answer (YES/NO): NO